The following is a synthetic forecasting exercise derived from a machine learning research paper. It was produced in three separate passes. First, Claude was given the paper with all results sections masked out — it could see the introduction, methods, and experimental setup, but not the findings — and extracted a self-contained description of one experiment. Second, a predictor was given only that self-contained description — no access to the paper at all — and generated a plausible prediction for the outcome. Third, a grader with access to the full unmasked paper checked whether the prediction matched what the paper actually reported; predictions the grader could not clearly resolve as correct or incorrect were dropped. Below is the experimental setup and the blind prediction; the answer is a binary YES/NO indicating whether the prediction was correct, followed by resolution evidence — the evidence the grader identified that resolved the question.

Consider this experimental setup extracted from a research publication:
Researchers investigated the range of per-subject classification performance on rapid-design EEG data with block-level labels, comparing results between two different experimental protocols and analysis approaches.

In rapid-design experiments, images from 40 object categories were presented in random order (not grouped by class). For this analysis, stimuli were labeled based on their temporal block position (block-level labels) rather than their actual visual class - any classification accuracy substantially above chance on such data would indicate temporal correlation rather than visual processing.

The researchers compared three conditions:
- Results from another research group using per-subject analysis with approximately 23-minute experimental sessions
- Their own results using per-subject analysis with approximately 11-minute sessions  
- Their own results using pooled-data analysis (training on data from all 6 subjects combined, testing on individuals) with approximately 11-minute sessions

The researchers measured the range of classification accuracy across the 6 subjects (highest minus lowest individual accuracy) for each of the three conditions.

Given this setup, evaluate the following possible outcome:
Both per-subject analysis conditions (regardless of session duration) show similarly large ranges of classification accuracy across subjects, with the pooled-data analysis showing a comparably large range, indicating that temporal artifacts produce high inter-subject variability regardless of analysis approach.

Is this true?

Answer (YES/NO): NO